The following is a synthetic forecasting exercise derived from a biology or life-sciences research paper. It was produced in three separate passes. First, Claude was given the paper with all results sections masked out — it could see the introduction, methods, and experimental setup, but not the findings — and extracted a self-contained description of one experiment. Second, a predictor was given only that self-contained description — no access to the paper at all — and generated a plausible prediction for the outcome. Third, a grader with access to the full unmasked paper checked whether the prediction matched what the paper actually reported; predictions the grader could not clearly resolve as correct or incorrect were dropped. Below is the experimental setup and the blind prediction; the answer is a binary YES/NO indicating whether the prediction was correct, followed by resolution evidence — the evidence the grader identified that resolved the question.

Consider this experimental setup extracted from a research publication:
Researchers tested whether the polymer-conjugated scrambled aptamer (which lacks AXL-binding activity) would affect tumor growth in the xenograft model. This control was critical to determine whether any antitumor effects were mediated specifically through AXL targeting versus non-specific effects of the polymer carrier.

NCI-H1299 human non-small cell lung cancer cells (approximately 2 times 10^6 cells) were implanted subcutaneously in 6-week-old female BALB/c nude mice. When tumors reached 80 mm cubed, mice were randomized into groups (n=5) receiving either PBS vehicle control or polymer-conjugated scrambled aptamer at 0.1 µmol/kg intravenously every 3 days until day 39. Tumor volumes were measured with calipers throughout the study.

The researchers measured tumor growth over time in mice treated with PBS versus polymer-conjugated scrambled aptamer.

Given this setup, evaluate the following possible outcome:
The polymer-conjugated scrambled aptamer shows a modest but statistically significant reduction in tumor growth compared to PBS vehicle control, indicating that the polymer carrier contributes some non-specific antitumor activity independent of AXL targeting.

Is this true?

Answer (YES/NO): NO